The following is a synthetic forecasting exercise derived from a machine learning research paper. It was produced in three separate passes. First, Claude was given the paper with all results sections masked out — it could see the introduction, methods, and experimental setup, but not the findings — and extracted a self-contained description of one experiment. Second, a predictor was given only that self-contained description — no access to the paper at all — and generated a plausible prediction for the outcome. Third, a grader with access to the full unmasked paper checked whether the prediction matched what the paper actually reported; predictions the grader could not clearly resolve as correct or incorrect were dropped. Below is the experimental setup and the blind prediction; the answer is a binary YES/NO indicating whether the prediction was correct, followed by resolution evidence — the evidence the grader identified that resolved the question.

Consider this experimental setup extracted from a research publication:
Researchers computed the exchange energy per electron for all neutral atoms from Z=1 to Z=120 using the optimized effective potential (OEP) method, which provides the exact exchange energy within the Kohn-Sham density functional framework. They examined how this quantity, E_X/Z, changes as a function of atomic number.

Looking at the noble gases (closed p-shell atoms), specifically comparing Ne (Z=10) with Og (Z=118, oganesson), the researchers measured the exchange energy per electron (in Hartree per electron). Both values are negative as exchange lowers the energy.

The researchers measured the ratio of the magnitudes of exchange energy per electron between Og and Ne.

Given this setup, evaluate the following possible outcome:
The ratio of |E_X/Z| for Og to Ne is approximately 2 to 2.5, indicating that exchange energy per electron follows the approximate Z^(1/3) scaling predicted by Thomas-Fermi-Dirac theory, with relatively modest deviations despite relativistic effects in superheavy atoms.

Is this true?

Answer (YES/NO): NO